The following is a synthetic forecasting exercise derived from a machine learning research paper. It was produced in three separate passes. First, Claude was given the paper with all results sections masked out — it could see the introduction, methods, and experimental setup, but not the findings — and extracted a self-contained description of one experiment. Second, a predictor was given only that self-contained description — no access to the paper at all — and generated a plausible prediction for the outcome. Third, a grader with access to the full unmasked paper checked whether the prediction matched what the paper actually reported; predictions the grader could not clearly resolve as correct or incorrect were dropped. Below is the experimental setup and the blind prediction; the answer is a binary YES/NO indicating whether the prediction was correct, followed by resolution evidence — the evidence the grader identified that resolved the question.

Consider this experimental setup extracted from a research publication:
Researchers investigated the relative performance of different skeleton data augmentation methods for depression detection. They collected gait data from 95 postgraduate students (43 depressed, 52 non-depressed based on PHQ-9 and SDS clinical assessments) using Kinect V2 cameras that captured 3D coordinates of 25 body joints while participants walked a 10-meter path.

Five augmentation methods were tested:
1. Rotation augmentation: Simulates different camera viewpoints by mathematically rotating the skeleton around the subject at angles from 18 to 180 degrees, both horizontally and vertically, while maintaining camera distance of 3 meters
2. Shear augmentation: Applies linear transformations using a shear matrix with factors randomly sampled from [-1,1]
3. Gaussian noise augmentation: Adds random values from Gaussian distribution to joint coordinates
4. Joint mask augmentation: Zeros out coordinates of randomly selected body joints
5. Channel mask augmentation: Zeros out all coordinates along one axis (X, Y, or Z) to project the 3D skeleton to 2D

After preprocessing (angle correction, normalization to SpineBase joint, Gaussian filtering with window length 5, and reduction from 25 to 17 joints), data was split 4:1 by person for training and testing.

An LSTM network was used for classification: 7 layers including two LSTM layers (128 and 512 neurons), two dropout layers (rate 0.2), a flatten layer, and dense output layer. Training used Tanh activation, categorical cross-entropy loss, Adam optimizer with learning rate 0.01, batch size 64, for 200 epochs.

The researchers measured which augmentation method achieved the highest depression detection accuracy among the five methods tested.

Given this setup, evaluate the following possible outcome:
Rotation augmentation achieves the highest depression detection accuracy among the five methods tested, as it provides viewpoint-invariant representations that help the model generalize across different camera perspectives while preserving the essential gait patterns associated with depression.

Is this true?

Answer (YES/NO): NO